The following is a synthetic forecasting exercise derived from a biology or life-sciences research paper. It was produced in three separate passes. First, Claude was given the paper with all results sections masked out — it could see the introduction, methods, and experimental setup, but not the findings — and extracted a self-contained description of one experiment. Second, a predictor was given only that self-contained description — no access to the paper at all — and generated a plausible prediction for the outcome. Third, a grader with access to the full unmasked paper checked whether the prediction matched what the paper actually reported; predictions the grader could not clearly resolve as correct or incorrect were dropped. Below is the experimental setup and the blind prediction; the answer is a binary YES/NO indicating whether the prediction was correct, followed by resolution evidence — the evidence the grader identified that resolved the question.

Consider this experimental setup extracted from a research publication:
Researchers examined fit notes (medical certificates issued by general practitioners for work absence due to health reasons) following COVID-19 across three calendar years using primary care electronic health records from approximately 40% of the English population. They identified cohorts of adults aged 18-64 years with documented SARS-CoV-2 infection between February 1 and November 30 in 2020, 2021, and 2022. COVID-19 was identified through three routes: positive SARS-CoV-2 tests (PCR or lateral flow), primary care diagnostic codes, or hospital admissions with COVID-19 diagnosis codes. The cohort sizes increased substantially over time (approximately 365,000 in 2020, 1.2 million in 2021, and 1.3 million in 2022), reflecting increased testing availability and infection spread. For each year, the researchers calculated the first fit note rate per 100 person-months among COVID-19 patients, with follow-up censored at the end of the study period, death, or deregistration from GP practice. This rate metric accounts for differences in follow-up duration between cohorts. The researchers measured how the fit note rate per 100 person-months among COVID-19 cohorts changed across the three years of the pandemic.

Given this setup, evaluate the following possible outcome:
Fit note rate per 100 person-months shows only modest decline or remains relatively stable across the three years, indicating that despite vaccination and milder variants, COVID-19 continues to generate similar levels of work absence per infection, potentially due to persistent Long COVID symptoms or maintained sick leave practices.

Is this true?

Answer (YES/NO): NO